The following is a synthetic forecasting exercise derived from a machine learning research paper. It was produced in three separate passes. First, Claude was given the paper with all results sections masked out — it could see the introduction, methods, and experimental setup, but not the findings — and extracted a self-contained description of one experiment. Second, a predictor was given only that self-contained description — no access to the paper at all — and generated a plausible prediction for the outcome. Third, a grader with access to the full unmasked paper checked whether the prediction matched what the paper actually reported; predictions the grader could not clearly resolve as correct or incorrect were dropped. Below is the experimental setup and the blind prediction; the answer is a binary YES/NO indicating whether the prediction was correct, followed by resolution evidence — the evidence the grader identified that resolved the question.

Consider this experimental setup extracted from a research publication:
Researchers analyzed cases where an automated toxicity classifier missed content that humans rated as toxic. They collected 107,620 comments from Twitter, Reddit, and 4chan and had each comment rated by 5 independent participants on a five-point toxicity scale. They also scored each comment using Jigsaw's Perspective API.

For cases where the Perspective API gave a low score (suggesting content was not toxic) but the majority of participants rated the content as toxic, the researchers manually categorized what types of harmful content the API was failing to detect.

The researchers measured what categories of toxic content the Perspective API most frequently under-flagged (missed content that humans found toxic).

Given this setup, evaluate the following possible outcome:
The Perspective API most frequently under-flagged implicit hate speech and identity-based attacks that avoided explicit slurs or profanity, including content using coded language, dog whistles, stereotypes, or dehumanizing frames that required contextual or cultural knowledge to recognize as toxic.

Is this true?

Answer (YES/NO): NO